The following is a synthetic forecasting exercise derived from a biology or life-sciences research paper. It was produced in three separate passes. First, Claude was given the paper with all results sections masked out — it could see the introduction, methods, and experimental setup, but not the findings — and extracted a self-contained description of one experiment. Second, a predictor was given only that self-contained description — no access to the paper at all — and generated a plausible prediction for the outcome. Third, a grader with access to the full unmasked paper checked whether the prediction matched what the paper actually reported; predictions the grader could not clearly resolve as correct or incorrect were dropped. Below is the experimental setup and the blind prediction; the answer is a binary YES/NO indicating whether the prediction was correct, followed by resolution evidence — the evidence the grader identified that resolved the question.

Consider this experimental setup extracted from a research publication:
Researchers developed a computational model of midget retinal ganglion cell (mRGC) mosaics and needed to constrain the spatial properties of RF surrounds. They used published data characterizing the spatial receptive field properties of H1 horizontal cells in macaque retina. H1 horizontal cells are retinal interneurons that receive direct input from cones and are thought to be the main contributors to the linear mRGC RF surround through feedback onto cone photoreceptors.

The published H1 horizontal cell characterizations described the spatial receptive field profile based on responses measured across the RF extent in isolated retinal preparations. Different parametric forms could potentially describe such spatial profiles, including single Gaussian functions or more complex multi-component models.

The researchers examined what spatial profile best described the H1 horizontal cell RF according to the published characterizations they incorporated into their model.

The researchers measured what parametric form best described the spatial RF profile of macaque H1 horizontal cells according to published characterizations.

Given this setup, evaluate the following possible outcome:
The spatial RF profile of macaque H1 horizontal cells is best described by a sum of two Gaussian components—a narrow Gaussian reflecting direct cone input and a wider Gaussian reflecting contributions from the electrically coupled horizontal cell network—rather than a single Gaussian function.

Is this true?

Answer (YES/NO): NO